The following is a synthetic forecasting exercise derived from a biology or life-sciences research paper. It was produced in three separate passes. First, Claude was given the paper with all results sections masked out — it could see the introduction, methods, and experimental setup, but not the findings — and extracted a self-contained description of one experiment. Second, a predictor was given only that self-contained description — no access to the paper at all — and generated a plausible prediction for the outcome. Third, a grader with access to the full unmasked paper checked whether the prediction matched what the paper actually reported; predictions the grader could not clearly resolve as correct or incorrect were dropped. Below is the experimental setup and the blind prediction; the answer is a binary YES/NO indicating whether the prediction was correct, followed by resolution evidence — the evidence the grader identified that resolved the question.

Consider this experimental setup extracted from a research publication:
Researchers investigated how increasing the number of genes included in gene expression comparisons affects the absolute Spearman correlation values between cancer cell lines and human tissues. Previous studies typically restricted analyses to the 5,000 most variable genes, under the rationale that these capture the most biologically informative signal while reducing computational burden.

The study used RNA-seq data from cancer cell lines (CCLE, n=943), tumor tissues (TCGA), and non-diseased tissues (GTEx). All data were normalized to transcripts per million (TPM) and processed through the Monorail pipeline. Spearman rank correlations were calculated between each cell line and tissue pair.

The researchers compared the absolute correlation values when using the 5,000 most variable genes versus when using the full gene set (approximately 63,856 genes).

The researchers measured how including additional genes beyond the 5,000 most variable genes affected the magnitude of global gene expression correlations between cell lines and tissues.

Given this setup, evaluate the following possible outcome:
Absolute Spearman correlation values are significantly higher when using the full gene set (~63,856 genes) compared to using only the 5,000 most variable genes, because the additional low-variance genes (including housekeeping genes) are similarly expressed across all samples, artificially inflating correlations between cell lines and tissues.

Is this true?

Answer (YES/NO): NO